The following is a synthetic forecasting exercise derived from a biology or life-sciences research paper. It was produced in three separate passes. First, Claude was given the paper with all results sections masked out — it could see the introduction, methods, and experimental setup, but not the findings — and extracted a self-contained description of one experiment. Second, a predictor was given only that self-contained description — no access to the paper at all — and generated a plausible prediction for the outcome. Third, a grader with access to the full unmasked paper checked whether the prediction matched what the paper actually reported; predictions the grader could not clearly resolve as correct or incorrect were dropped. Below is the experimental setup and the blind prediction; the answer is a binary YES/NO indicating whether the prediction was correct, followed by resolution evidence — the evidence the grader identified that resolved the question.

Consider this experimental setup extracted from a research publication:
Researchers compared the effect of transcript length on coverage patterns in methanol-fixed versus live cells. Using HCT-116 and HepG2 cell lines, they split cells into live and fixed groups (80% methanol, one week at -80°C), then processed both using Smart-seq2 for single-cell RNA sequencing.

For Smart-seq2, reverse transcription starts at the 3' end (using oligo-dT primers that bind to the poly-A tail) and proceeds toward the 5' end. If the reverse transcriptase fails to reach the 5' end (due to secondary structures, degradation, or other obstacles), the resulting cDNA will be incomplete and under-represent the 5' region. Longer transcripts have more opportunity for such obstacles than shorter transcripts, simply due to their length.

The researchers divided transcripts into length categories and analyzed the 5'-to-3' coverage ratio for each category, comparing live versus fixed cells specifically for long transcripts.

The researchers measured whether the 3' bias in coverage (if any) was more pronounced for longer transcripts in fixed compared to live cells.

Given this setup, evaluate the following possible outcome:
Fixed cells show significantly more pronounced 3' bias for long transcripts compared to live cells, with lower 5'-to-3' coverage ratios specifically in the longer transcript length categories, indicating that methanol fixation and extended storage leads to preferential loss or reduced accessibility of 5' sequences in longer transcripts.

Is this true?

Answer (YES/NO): YES